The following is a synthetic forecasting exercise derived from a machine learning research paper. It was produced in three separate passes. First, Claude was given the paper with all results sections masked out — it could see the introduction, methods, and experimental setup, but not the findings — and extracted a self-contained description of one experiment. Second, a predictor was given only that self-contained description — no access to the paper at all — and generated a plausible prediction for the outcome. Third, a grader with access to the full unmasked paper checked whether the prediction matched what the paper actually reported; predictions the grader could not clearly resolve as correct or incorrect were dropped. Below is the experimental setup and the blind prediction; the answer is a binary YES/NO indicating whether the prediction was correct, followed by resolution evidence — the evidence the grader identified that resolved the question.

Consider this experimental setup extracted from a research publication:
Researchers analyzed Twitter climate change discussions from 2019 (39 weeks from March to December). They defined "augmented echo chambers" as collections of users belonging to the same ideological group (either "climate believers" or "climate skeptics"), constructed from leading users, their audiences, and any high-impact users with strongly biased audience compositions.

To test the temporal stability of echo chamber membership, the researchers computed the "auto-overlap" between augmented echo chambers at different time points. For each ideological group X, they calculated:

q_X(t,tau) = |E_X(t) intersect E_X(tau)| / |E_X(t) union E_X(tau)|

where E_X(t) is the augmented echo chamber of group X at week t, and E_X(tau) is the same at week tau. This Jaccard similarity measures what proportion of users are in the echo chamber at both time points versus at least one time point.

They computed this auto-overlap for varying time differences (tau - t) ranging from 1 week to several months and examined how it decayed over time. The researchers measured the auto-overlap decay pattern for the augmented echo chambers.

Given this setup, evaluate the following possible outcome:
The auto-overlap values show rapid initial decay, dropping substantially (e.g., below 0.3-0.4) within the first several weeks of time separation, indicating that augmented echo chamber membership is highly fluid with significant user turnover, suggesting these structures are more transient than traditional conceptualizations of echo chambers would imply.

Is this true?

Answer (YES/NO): YES